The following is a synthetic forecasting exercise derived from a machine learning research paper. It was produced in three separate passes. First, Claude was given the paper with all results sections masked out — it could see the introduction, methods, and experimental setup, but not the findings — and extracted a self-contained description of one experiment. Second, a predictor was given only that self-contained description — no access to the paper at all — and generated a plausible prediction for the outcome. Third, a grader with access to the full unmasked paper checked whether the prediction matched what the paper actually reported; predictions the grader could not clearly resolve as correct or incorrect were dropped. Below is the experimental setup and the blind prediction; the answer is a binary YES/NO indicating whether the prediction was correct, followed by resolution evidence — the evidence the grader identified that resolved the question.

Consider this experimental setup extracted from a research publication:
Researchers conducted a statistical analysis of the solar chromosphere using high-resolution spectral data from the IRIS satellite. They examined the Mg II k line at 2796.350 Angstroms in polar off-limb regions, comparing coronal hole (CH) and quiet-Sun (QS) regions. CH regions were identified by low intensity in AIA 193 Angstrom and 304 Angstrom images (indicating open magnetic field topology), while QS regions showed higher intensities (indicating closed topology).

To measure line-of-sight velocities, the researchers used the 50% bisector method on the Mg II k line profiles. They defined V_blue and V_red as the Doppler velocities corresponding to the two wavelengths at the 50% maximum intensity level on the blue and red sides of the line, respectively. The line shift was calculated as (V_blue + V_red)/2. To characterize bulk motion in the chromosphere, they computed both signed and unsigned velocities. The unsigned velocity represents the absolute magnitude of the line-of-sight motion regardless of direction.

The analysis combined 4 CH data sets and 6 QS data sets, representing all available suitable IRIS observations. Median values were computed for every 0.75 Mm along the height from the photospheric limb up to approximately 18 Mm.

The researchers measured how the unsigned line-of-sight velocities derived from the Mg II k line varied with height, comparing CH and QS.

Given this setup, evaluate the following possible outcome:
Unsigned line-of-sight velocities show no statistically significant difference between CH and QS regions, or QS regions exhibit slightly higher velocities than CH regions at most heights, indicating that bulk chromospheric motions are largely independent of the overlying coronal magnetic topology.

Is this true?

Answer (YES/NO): NO